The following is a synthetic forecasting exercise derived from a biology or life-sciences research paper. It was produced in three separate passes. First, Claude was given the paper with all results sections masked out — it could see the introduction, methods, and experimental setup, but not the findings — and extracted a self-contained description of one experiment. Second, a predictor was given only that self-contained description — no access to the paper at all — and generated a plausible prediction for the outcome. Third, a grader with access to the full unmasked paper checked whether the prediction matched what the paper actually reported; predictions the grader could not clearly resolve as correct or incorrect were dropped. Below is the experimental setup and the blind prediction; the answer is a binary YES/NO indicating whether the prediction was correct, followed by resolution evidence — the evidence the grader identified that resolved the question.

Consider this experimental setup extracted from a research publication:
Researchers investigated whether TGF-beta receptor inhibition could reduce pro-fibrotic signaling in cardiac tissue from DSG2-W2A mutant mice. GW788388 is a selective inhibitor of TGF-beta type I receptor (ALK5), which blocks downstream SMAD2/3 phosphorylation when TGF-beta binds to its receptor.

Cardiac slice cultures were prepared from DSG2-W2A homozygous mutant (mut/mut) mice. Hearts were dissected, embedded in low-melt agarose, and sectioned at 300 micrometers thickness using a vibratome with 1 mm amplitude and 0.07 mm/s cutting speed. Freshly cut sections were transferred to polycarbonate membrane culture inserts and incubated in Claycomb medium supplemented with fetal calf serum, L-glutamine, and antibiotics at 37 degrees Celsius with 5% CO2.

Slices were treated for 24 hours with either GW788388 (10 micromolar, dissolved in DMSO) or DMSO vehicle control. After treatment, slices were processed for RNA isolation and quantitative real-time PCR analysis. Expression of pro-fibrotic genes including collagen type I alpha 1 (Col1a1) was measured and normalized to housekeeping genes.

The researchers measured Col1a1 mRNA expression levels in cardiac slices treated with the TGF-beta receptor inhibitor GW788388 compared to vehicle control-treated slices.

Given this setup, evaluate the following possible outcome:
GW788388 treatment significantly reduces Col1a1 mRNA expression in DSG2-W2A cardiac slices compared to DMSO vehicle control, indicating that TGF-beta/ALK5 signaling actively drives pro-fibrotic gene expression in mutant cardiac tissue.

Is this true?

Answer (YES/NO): YES